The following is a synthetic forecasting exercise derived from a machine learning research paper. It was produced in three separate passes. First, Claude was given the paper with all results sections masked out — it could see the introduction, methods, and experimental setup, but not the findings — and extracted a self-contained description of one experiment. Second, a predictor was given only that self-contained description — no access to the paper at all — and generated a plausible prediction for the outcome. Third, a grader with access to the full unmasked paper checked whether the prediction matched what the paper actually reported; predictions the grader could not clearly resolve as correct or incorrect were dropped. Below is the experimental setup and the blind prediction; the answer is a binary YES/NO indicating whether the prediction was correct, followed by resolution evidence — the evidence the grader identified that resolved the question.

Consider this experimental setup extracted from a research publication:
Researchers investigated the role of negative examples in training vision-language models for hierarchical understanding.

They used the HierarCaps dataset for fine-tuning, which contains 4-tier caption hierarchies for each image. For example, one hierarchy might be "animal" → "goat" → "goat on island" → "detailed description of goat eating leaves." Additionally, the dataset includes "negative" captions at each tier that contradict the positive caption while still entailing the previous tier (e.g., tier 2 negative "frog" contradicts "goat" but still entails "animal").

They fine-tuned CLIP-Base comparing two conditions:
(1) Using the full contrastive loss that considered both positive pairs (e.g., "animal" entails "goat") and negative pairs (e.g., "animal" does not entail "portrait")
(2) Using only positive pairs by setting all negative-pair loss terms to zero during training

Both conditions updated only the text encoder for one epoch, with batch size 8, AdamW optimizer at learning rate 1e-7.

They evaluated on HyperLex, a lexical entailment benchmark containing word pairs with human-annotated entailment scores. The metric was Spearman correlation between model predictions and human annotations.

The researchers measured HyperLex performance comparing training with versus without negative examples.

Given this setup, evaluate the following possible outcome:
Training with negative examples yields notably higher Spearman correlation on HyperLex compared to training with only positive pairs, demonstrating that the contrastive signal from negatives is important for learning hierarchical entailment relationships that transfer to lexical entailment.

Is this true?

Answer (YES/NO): YES